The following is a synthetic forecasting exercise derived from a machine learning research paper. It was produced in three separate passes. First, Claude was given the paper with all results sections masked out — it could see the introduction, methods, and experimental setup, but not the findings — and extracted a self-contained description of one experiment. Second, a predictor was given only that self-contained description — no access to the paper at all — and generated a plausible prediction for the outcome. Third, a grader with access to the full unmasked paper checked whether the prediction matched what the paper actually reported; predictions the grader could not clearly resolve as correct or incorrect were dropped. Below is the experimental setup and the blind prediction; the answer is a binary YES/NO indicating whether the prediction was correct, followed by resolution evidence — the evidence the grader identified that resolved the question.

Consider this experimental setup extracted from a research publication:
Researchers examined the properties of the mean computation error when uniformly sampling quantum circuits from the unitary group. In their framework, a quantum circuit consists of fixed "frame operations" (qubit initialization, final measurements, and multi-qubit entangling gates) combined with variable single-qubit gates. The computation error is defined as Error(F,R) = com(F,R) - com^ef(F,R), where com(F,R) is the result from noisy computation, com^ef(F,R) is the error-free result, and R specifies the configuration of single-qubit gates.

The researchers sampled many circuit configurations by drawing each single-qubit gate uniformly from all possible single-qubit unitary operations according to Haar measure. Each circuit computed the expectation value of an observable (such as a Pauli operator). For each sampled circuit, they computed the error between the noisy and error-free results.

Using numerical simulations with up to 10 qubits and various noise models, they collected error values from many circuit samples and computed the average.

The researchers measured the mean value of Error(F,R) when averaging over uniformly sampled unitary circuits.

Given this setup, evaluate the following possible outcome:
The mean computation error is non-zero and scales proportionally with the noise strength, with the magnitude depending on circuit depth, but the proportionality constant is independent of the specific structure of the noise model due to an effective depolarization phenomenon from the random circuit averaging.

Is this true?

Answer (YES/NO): NO